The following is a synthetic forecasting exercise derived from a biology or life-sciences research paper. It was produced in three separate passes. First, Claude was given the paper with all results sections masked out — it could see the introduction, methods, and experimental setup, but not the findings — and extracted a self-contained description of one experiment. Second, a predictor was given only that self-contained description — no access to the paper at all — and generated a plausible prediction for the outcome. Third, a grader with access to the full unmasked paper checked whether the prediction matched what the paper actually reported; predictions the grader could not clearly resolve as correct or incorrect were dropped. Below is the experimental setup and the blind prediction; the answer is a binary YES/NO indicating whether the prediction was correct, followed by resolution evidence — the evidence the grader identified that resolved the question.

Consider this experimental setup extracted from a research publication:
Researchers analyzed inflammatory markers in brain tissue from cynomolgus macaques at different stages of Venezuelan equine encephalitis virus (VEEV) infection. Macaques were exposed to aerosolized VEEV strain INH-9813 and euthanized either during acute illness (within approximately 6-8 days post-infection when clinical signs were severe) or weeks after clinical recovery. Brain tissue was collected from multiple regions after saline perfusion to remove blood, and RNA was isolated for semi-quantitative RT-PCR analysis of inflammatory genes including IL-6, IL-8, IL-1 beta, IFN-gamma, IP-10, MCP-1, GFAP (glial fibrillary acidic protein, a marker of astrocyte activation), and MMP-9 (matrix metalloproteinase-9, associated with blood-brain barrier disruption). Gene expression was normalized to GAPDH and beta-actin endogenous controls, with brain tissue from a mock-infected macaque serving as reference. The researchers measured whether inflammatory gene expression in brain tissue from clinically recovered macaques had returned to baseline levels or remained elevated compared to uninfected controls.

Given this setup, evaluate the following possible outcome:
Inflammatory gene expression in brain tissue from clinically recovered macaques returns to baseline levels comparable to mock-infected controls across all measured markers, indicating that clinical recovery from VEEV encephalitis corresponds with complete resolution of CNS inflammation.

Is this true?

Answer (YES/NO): NO